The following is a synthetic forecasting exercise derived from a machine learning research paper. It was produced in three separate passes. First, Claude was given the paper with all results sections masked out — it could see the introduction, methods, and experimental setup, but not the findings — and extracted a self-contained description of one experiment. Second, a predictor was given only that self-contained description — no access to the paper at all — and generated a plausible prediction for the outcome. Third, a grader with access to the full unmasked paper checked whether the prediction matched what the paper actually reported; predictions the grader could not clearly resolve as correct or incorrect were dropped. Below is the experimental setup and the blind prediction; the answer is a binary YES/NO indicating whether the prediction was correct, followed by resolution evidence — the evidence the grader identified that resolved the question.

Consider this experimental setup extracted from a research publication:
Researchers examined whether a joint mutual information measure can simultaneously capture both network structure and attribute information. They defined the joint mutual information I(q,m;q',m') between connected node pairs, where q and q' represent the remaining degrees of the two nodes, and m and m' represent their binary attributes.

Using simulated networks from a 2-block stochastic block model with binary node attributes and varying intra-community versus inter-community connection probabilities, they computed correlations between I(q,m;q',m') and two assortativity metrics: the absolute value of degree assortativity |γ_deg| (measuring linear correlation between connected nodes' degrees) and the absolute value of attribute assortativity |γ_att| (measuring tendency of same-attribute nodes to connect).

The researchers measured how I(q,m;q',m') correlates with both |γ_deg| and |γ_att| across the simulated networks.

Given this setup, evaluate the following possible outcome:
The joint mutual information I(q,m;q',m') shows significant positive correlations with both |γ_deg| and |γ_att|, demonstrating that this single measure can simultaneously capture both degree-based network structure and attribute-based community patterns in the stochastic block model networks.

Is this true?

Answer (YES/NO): YES